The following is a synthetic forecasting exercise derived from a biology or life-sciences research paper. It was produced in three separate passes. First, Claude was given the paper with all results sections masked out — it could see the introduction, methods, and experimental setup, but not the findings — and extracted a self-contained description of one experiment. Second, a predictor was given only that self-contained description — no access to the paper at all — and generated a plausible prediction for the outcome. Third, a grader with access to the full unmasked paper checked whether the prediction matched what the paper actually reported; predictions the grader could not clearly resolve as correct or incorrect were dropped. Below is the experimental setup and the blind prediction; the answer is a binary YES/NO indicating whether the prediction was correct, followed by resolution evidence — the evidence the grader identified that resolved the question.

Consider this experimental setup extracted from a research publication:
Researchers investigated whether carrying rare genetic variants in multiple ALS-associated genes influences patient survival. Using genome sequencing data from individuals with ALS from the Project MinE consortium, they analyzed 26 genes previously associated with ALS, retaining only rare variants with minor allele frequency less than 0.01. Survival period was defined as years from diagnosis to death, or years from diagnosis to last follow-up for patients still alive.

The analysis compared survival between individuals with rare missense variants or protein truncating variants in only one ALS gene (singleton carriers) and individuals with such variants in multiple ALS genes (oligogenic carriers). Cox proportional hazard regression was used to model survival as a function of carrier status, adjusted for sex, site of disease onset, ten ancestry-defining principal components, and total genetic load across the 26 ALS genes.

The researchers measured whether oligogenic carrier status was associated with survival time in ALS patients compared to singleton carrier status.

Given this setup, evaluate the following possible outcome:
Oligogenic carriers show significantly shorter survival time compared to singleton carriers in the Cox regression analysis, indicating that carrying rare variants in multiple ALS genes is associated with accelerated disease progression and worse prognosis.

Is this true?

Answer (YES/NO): NO